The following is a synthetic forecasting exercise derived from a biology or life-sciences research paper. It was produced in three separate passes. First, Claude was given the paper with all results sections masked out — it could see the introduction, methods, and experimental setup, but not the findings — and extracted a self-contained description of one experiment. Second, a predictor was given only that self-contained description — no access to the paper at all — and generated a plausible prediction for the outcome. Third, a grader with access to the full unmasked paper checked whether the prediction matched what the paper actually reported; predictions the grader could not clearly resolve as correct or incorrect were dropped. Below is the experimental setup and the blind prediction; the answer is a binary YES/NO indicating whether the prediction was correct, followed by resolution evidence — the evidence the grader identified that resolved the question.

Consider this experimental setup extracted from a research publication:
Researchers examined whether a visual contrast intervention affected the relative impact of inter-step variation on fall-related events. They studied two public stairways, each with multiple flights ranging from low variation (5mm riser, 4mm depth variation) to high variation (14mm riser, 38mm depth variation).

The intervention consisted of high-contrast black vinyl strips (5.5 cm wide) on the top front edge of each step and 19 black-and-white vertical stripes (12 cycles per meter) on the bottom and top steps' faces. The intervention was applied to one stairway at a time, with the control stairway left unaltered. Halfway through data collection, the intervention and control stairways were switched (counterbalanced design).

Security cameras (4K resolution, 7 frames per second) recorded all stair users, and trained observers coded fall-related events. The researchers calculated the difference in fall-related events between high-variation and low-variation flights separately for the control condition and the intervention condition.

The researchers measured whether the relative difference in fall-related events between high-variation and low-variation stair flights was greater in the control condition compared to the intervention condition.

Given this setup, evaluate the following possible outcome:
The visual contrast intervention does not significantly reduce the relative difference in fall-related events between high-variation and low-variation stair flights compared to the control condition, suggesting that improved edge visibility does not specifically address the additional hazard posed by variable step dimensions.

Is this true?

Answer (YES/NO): NO